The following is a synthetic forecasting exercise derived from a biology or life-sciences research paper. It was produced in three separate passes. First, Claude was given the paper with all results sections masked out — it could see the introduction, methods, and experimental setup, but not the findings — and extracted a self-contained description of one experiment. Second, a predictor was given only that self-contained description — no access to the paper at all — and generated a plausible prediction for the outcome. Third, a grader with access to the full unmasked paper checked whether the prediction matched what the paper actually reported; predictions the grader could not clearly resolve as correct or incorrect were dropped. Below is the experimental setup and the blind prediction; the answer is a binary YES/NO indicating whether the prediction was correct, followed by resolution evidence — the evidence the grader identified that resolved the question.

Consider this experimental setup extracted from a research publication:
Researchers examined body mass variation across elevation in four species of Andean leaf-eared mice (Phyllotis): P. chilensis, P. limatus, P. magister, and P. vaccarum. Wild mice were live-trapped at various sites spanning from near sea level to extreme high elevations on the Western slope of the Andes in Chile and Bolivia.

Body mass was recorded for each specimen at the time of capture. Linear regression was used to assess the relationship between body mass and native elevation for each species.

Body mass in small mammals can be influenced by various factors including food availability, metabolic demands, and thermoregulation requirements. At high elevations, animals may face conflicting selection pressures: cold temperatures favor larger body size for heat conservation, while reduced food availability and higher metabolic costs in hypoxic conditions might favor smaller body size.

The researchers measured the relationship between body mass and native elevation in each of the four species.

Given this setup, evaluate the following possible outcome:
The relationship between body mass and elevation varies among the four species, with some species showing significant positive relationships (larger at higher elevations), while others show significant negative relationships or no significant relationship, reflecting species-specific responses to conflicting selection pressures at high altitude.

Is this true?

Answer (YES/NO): NO